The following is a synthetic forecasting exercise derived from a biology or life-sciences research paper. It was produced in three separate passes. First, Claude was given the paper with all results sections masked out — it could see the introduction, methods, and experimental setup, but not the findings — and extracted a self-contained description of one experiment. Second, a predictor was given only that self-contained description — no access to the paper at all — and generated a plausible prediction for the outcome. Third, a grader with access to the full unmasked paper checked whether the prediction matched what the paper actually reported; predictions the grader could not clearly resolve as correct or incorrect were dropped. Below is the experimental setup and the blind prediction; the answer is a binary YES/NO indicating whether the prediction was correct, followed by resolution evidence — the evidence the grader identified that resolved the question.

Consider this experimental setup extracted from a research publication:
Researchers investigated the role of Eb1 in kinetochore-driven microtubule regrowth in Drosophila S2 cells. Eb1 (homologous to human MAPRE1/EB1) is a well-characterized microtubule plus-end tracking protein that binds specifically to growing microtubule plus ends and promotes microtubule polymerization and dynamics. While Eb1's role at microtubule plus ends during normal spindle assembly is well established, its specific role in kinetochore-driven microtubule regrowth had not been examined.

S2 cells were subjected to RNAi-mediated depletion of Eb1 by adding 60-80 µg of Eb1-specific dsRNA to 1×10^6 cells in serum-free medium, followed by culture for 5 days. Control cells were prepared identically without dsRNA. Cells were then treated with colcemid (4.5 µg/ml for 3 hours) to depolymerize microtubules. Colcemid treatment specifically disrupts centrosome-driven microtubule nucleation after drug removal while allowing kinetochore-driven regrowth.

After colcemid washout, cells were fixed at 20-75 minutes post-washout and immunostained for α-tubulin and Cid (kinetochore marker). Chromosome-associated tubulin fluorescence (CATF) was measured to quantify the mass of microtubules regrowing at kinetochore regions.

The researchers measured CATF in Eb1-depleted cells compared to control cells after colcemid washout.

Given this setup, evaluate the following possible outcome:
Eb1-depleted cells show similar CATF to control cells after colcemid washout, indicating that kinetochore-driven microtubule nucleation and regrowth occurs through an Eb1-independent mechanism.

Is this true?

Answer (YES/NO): NO